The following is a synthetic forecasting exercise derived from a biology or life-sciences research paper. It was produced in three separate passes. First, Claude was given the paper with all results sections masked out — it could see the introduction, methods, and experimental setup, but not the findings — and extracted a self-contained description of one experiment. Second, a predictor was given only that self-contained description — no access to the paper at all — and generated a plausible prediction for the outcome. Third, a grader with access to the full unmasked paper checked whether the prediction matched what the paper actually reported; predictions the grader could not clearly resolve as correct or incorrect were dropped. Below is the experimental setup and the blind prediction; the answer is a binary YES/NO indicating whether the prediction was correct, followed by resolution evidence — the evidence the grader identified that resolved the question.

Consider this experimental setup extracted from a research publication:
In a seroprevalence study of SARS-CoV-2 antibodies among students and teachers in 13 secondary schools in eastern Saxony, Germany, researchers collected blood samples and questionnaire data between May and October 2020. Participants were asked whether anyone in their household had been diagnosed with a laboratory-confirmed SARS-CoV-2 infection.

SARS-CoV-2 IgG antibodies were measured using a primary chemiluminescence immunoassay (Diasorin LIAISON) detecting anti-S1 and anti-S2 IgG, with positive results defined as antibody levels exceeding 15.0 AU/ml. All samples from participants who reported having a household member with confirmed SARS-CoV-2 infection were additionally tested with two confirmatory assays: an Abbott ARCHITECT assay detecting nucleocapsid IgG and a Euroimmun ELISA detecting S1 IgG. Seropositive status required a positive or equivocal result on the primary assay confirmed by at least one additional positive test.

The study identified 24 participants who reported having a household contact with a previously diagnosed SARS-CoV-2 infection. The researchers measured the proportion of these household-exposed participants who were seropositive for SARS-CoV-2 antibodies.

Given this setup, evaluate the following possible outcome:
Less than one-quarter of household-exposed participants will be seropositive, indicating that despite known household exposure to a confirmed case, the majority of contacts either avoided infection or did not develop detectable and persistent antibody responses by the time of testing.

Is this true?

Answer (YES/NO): YES